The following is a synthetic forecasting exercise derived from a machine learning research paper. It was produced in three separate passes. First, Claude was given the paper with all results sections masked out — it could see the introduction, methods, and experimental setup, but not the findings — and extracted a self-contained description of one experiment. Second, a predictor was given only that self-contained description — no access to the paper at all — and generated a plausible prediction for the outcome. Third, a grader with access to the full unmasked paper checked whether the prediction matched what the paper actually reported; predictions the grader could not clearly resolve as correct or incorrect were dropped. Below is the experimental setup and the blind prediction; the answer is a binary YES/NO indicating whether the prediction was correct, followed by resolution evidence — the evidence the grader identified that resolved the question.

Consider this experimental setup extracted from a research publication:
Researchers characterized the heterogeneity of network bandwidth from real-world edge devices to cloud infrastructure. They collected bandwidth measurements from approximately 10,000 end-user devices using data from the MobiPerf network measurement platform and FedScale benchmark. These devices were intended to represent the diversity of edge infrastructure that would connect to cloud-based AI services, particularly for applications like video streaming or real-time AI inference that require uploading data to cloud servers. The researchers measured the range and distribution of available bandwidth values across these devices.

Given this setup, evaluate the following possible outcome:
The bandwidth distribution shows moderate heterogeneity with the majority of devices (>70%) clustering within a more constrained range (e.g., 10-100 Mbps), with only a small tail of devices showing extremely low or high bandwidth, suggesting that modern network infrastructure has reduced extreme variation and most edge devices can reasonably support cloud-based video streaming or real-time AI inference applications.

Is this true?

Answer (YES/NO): NO